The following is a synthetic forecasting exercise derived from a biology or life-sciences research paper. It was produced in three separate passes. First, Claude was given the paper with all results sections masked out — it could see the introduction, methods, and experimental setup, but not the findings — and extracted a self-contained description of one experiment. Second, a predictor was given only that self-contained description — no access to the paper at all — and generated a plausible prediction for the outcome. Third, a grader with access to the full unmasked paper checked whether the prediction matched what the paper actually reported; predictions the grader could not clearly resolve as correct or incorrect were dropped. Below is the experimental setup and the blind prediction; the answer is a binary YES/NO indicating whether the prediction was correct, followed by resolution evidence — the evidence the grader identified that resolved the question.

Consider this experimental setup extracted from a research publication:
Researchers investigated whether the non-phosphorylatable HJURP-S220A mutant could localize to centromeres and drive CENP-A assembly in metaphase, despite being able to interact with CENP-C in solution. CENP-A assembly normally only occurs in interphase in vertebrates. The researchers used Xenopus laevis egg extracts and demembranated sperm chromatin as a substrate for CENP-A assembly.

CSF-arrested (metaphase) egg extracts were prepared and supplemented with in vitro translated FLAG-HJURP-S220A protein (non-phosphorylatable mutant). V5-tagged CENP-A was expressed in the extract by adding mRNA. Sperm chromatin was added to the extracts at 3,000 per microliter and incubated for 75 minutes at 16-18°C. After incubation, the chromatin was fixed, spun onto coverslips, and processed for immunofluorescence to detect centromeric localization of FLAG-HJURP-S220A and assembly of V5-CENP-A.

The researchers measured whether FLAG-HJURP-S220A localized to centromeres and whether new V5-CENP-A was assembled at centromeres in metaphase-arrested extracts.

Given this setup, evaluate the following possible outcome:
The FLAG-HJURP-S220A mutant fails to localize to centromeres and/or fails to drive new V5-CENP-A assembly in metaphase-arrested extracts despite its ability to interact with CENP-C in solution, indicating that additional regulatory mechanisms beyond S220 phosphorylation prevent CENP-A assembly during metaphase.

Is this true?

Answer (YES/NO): YES